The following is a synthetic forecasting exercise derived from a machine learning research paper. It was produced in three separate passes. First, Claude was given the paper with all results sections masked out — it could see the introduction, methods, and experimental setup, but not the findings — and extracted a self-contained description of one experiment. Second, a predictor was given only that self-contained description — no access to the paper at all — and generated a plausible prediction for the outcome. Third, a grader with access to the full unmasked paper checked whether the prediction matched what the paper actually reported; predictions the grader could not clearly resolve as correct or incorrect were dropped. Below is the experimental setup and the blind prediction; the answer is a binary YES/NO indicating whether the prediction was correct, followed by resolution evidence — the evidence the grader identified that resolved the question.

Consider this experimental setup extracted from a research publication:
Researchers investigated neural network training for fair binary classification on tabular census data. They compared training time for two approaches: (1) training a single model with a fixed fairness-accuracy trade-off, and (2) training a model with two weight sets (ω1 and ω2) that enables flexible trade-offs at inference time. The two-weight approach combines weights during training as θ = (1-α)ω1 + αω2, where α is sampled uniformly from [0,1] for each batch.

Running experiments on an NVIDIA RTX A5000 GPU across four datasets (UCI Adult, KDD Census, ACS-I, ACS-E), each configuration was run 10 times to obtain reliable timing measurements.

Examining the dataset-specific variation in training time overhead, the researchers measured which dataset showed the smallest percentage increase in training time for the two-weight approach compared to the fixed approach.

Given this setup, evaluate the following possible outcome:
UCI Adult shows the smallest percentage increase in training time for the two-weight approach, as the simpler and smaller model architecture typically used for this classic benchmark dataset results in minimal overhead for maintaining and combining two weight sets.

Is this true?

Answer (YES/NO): NO